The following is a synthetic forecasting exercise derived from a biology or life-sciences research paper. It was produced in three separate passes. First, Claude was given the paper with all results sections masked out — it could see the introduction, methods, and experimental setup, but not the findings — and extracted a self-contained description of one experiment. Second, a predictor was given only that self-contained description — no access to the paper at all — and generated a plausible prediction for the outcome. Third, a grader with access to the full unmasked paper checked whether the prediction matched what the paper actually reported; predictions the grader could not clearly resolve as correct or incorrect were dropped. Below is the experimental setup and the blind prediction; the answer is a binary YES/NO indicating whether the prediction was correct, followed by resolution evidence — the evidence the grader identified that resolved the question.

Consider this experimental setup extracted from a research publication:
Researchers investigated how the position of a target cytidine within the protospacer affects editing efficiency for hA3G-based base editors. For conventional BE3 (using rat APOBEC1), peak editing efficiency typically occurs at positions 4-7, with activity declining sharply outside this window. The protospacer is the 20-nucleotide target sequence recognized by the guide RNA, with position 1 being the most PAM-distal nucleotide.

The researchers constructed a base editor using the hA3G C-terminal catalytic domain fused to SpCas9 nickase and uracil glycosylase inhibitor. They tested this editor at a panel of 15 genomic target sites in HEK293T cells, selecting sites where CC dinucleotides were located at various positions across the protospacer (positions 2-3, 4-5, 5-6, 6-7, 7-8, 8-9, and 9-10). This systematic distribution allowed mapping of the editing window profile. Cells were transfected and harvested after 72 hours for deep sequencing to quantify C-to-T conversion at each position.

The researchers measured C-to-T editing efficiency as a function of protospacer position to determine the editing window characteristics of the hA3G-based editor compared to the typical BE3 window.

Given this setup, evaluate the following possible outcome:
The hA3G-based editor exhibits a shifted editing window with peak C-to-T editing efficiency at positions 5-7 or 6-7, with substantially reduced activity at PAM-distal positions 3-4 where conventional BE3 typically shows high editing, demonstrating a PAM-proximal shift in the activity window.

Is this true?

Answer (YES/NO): NO